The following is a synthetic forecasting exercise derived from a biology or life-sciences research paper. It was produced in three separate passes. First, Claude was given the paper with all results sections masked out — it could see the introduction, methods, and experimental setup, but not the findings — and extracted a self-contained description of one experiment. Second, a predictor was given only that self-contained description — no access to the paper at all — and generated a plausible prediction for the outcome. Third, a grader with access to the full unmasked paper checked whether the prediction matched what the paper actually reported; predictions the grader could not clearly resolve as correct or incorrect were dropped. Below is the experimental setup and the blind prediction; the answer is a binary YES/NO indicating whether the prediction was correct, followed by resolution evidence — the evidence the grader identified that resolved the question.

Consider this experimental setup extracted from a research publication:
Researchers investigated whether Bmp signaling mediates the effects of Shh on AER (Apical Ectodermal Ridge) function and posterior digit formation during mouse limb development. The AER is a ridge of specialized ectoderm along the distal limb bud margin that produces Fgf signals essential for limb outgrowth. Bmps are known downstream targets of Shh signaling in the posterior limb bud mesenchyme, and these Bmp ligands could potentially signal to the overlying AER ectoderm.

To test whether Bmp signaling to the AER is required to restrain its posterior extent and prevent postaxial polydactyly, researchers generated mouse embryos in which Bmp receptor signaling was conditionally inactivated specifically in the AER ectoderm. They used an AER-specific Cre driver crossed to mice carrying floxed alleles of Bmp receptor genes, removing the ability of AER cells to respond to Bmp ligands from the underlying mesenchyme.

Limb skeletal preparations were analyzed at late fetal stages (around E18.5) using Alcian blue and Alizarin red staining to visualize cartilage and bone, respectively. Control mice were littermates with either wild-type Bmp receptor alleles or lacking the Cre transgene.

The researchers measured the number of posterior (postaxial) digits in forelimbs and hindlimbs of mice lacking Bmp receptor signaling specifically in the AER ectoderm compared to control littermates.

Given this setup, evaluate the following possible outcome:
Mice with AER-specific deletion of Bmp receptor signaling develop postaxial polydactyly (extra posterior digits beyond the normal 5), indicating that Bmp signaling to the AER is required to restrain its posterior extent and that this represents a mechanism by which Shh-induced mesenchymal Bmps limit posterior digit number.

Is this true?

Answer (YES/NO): NO